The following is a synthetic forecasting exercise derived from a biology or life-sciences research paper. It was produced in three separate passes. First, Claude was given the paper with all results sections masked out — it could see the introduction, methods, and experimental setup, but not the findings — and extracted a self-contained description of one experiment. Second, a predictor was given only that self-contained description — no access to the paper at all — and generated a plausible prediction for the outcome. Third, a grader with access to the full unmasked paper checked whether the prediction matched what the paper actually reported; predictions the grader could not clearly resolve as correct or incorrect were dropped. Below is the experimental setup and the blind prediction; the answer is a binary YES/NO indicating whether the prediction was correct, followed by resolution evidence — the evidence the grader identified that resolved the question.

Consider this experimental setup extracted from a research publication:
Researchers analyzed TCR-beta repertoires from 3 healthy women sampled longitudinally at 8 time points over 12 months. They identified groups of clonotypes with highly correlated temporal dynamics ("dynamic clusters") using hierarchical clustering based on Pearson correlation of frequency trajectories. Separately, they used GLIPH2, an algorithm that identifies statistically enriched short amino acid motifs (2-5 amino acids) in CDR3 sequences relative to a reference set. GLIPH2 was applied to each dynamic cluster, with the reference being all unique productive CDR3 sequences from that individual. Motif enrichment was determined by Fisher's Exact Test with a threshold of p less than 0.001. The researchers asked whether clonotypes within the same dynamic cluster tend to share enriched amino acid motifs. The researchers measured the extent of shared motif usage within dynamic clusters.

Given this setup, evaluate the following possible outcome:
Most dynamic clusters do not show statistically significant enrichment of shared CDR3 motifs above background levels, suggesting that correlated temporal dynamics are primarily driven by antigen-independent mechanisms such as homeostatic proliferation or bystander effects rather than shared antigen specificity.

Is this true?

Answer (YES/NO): NO